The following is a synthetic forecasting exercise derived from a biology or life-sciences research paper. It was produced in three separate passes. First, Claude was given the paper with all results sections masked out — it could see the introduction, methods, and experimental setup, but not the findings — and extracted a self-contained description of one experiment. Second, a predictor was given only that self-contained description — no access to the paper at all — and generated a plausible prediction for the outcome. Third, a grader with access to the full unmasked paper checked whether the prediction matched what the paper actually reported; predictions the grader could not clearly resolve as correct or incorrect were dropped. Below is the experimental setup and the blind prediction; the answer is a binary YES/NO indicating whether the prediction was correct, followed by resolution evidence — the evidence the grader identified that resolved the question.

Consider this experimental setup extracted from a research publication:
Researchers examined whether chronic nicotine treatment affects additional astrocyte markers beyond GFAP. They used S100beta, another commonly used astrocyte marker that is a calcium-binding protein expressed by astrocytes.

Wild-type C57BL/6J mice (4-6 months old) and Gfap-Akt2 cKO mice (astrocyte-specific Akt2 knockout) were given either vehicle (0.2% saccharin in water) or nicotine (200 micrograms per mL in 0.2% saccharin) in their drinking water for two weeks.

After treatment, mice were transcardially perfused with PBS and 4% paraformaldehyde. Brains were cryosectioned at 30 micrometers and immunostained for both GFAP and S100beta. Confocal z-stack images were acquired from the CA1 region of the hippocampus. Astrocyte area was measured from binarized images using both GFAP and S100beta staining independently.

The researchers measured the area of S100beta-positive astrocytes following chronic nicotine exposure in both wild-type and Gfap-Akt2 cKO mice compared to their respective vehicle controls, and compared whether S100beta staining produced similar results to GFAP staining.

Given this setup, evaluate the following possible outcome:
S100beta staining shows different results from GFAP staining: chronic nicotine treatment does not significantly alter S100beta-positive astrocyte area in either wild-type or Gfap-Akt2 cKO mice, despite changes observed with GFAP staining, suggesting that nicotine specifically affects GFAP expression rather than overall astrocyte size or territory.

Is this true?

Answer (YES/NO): NO